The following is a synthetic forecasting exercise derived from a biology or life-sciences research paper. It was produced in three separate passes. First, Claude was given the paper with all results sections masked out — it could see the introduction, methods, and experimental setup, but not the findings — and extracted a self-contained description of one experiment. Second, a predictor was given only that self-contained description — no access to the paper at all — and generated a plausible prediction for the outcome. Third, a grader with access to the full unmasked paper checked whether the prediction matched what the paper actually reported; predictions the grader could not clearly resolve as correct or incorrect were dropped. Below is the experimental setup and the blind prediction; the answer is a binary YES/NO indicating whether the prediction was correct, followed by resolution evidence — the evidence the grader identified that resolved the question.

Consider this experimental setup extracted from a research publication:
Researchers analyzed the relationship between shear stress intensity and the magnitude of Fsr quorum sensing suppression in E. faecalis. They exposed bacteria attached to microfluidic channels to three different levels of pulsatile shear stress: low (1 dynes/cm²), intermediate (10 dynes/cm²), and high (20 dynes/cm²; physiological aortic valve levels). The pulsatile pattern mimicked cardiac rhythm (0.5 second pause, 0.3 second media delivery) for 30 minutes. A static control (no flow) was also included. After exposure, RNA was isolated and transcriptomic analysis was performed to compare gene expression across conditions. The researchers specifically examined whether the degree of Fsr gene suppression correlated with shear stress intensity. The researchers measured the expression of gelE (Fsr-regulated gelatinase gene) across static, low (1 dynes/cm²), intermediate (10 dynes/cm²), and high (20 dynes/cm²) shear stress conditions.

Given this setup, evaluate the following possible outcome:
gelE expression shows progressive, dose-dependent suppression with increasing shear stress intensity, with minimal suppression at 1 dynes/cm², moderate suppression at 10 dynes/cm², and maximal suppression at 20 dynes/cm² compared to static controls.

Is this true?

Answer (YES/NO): NO